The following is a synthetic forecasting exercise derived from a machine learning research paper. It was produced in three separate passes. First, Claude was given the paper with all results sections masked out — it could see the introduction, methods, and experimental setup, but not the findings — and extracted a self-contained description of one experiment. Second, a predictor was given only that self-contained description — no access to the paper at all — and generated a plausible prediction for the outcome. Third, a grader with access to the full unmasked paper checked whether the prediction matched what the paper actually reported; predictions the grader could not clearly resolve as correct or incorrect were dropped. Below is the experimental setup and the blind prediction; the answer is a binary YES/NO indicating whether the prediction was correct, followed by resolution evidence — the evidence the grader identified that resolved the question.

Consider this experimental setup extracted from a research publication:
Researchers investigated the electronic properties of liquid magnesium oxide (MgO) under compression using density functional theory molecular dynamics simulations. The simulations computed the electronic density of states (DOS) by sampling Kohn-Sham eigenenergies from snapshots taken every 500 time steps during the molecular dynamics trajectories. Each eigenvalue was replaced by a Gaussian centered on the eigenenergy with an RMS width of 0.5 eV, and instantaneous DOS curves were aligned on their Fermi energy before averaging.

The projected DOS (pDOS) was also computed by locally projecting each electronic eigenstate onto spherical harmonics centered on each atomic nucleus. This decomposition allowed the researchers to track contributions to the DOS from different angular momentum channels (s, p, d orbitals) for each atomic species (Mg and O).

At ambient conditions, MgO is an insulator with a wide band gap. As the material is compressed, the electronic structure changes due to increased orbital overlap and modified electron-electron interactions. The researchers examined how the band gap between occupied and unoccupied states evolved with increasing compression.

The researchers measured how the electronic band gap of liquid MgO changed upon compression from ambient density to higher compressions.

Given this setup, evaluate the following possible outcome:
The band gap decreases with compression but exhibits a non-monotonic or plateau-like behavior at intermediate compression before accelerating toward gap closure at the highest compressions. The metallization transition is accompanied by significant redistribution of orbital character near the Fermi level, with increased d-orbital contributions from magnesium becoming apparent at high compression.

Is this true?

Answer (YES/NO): NO